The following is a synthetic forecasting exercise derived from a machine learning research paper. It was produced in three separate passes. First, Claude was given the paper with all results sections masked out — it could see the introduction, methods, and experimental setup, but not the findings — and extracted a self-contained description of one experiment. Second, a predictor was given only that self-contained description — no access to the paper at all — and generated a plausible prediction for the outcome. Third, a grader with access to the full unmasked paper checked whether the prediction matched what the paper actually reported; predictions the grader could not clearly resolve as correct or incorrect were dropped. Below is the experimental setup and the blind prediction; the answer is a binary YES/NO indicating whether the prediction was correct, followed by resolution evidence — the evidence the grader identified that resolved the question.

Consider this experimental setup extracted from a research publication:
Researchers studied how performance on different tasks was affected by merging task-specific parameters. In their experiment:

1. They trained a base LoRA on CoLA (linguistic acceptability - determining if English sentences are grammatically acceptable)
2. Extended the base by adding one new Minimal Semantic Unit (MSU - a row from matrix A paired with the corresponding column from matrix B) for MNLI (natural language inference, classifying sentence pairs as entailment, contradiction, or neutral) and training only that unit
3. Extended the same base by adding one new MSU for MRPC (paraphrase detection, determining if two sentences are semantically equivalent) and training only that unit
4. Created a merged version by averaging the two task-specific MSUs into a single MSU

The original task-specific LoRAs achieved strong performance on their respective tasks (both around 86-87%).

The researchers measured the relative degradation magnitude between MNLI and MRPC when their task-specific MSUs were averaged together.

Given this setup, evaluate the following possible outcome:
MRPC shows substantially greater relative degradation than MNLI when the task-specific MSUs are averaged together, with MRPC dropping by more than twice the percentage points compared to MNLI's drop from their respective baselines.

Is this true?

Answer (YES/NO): NO